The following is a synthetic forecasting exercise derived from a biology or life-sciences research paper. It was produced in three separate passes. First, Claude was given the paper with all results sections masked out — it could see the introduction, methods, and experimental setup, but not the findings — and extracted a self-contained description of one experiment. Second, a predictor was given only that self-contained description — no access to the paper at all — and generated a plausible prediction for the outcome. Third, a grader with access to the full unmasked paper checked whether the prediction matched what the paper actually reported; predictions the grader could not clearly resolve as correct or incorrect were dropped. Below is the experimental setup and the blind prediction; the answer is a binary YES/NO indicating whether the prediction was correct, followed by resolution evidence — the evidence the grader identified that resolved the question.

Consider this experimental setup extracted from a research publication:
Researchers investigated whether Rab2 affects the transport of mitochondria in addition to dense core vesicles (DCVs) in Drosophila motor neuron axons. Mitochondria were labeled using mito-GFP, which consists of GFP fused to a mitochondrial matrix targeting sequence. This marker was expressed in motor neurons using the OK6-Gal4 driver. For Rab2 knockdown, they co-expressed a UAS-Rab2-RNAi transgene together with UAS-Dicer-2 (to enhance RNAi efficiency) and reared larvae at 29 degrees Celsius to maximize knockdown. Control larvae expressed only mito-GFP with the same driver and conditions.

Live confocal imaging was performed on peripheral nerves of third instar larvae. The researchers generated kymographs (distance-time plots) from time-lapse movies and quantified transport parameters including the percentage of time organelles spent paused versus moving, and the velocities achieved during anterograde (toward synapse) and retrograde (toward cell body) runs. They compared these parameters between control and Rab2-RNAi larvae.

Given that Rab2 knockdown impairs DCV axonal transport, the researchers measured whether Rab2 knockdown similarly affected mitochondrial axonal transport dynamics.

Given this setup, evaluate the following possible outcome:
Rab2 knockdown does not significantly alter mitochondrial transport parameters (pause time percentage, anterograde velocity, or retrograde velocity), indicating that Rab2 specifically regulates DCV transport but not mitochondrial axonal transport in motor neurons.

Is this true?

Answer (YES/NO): YES